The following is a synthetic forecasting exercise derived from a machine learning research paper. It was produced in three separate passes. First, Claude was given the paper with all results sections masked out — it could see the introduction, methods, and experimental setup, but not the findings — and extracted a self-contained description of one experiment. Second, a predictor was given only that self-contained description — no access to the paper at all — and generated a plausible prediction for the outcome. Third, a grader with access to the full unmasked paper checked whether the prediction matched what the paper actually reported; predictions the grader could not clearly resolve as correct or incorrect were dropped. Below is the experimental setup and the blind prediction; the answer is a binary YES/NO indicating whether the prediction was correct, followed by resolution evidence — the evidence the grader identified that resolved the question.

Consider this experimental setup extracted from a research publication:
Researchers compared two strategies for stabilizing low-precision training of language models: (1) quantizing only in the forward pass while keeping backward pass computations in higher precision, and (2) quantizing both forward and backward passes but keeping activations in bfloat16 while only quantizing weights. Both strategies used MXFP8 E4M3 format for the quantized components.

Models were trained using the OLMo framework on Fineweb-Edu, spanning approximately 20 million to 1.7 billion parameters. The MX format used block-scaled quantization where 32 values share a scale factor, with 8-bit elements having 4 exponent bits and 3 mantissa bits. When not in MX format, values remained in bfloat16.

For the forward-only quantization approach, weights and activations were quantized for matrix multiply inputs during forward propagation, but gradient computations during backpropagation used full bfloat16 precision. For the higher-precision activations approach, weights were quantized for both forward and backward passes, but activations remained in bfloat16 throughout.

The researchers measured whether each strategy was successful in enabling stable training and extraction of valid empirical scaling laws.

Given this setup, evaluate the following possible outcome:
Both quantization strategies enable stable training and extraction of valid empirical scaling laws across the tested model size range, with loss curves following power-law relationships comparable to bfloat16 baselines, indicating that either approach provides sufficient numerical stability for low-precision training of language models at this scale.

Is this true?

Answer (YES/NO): YES